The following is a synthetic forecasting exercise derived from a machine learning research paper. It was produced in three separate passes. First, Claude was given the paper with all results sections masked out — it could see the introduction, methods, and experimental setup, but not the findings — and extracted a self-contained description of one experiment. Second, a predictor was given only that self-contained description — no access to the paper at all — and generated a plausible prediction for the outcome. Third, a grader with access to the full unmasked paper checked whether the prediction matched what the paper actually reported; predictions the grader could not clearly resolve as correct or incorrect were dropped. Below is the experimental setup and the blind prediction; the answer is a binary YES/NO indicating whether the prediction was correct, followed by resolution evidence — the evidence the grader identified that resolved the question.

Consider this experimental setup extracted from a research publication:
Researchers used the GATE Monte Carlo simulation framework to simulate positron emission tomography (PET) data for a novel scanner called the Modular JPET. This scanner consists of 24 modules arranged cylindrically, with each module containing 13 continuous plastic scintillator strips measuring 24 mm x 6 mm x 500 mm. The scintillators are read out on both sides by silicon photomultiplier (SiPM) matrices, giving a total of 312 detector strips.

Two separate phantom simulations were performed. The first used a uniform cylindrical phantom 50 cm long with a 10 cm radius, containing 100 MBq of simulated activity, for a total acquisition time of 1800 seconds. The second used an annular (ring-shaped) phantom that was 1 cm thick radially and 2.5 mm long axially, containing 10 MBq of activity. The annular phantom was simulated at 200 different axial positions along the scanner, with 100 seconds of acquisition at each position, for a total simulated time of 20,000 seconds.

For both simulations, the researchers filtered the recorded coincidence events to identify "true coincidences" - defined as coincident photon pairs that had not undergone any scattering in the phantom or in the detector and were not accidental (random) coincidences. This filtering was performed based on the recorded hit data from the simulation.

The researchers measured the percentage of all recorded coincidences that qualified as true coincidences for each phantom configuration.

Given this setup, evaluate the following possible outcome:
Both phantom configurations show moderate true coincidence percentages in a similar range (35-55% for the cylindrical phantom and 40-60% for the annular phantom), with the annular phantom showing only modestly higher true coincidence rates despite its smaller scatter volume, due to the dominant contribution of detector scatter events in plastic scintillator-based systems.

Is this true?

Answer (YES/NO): NO